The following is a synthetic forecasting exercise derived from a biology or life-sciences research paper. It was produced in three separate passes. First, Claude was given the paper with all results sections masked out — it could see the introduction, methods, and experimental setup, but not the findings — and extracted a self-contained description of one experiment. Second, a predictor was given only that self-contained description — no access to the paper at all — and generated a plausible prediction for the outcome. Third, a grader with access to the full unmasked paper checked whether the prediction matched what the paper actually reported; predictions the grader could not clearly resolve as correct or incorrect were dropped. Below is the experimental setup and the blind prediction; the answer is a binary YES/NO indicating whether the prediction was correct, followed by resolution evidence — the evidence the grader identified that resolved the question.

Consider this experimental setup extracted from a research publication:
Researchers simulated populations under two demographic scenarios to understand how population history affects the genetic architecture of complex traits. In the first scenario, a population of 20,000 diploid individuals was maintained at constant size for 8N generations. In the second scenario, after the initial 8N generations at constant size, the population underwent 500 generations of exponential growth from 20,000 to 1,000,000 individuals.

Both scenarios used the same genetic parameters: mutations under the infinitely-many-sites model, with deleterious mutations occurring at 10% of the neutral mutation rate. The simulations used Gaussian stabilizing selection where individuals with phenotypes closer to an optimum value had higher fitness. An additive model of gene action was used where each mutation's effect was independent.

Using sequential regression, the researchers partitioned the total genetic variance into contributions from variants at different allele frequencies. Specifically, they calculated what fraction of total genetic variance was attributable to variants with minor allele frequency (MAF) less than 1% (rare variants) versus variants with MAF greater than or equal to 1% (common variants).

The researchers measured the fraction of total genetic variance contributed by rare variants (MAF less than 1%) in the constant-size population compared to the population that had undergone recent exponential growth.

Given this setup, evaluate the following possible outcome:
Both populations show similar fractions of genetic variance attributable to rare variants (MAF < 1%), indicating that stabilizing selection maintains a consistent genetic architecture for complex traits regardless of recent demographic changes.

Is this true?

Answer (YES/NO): NO